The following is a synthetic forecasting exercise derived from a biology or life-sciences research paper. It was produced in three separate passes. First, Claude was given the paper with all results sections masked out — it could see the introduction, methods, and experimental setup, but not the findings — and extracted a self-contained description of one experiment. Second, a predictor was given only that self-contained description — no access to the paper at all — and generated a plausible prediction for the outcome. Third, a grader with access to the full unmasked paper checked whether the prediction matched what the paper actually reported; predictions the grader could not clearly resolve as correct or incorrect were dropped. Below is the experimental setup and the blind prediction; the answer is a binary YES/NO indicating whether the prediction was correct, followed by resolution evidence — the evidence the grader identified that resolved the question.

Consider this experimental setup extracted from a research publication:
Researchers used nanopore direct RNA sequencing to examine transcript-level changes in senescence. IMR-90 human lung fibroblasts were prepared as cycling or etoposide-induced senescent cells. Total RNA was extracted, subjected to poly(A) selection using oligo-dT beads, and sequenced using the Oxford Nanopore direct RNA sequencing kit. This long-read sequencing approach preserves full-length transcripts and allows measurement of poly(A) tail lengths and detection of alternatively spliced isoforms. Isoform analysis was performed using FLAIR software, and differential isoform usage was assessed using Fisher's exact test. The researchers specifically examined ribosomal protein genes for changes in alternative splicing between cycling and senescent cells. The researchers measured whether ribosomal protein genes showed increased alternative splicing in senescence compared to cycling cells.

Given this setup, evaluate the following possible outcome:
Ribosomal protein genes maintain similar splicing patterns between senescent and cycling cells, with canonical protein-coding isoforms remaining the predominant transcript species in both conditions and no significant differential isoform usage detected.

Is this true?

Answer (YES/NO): NO